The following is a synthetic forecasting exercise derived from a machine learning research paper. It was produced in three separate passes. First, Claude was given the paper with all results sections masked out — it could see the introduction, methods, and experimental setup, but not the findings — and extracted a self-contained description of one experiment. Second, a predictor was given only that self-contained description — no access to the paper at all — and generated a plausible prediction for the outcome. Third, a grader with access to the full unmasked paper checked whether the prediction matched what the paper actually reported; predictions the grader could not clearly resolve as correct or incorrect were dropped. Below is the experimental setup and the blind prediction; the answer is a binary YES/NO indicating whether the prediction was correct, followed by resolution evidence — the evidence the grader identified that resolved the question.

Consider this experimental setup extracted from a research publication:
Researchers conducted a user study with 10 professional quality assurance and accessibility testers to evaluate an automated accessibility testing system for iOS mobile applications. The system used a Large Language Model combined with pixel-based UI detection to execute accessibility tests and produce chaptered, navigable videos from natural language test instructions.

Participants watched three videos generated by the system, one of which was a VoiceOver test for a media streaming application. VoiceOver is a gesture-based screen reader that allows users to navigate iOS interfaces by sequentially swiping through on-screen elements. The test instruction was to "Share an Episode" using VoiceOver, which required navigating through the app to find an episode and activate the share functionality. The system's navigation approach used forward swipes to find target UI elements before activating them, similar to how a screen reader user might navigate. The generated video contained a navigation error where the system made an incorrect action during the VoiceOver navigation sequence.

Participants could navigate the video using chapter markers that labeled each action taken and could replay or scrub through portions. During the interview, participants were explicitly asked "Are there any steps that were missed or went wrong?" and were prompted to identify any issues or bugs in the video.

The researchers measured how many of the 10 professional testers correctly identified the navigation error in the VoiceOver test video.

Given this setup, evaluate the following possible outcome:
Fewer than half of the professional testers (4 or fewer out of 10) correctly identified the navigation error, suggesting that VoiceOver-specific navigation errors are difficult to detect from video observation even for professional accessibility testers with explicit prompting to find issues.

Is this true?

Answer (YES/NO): YES